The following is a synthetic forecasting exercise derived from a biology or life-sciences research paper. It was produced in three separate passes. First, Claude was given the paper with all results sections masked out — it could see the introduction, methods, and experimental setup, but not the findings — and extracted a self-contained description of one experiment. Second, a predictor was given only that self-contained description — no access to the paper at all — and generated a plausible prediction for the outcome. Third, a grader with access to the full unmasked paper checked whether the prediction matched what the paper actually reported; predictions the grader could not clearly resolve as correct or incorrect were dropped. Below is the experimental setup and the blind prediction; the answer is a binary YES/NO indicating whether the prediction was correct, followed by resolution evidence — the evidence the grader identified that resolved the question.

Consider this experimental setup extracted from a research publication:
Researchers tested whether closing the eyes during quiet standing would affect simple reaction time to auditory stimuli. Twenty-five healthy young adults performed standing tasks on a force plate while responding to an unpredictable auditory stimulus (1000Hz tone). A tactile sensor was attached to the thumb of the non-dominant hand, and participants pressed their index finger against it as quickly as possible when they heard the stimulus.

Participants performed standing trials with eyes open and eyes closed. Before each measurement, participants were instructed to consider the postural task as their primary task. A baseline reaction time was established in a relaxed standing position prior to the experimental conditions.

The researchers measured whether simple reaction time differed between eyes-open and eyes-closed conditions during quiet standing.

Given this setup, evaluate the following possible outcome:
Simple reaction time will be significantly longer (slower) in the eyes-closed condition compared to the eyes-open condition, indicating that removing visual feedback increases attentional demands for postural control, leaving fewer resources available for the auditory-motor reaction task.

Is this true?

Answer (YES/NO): NO